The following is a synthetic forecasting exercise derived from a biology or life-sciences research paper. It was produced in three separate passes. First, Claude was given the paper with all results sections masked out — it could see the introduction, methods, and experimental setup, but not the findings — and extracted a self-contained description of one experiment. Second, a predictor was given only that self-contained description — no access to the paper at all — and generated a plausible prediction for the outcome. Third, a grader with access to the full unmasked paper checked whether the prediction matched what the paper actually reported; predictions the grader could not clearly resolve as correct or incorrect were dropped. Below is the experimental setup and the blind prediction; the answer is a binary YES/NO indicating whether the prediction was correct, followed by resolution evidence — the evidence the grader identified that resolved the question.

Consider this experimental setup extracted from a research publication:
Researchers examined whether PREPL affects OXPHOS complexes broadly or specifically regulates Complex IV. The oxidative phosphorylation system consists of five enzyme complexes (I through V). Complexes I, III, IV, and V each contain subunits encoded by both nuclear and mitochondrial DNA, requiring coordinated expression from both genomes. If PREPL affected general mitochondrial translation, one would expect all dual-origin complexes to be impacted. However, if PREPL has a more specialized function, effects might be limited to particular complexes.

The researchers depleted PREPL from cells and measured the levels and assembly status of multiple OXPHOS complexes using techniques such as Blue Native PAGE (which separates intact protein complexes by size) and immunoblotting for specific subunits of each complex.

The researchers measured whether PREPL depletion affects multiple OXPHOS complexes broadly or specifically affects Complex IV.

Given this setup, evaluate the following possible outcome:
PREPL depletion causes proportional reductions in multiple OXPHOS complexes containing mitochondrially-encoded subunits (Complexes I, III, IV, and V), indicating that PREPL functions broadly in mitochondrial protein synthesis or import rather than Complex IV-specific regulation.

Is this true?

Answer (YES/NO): NO